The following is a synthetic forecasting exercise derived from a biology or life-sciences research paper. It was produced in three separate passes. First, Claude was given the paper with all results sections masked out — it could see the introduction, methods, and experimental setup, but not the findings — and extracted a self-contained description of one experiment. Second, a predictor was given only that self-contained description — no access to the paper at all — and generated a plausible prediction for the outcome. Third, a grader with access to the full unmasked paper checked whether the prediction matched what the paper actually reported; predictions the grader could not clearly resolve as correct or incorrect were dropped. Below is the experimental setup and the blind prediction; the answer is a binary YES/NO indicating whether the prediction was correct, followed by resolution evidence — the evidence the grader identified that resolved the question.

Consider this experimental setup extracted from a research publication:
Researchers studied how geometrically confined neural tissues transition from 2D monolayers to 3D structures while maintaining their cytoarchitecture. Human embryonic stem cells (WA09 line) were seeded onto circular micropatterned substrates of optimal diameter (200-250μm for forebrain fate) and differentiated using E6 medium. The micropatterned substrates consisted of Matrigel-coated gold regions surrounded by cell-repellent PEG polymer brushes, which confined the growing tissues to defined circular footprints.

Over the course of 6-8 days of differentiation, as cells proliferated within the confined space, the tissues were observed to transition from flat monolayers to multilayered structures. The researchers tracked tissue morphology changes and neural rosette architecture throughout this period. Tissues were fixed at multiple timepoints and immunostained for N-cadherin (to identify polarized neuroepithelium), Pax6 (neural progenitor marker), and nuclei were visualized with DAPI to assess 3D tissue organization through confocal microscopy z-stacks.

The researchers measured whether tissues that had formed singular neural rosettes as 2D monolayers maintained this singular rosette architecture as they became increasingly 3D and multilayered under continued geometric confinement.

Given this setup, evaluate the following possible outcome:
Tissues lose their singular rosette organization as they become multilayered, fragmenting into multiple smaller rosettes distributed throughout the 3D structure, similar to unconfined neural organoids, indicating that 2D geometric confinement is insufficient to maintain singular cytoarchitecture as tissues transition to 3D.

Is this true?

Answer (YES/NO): NO